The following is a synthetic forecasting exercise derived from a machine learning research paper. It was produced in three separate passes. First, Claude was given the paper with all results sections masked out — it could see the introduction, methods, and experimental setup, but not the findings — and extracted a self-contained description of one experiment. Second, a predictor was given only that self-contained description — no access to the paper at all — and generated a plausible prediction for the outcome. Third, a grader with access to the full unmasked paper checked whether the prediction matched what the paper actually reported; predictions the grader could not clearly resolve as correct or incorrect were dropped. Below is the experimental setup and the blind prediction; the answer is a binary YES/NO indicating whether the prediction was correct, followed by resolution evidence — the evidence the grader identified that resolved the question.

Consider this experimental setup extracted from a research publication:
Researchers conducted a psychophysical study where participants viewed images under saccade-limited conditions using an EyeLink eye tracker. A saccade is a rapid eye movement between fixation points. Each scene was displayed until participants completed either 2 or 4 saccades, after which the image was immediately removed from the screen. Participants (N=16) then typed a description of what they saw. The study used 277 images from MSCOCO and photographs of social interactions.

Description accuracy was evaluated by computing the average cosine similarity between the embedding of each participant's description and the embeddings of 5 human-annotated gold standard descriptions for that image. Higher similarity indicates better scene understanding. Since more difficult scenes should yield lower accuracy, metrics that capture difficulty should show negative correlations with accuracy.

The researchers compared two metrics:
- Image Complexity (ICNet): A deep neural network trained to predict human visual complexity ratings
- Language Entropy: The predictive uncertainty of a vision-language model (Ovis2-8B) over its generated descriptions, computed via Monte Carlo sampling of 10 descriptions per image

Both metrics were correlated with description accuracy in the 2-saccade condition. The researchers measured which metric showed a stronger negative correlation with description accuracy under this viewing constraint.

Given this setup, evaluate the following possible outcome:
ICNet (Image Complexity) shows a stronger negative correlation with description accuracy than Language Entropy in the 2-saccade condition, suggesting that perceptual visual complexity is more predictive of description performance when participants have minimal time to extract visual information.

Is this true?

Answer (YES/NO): NO